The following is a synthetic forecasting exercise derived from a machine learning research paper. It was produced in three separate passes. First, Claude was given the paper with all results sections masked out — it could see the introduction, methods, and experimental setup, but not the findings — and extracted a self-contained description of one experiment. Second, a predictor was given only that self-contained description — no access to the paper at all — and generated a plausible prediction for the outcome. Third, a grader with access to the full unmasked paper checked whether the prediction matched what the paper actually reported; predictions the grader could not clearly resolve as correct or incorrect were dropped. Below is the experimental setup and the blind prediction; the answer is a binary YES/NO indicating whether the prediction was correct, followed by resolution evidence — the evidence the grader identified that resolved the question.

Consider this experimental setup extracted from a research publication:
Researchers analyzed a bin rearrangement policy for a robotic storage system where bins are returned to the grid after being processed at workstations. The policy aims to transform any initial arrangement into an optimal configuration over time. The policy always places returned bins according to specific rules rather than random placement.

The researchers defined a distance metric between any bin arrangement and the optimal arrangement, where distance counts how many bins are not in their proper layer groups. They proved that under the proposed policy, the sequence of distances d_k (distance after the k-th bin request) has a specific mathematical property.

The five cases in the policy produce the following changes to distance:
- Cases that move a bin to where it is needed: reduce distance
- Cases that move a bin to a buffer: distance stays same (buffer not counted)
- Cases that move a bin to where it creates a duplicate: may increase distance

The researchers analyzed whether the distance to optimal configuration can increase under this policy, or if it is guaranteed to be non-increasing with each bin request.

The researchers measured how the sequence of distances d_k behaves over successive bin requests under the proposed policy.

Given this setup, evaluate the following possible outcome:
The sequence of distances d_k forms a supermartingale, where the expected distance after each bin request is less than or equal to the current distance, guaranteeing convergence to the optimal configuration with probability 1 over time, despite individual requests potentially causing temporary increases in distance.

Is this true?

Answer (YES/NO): NO